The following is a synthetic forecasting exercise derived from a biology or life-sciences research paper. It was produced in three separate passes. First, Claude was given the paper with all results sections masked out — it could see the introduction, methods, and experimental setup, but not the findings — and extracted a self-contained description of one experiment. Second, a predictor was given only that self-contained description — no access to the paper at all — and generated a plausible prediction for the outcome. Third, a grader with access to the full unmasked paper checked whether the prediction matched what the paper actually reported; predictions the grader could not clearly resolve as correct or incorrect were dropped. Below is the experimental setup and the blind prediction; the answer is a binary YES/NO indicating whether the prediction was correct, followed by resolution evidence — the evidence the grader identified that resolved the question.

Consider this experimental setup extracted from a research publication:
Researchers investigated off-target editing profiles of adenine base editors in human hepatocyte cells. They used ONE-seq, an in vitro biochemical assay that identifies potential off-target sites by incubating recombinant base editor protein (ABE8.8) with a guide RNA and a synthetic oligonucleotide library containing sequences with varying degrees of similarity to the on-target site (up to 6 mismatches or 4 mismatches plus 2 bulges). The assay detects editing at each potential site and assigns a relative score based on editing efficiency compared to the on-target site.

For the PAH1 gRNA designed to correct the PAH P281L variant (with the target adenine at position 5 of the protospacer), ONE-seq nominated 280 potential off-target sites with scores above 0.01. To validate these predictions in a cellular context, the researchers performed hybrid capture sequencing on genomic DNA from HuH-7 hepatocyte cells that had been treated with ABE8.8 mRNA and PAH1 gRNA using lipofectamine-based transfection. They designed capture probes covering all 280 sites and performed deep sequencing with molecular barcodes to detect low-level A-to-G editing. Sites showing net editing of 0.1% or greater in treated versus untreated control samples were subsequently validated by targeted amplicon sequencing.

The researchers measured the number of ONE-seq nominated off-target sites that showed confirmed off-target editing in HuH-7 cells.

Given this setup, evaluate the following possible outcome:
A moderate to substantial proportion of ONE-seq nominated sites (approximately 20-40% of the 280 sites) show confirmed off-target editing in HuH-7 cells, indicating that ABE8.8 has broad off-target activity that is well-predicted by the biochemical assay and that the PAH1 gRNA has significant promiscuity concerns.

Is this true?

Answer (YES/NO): NO